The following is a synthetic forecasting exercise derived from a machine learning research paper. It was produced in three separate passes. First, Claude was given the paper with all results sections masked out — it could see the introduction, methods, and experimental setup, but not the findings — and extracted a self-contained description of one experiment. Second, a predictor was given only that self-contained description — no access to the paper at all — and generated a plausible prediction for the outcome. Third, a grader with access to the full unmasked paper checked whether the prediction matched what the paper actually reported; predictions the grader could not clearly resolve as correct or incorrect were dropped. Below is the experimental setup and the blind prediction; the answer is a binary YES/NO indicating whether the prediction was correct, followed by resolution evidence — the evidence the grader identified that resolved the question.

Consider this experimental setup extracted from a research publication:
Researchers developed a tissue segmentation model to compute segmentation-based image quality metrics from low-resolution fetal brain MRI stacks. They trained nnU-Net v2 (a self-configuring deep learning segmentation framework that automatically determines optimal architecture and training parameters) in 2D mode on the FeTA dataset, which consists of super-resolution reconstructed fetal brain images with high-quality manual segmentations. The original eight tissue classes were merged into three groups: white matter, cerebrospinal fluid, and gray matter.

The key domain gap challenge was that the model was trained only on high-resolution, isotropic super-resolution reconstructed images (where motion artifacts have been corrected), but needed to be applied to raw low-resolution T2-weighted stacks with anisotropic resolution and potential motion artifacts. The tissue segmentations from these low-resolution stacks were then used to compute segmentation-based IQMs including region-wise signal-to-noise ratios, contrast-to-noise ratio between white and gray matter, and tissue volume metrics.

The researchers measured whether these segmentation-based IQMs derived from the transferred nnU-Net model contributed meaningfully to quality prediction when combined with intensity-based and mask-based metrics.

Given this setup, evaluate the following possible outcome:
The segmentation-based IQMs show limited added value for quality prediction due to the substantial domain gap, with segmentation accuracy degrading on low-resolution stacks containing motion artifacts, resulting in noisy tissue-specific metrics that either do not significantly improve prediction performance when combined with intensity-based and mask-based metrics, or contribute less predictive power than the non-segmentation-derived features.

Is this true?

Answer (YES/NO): NO